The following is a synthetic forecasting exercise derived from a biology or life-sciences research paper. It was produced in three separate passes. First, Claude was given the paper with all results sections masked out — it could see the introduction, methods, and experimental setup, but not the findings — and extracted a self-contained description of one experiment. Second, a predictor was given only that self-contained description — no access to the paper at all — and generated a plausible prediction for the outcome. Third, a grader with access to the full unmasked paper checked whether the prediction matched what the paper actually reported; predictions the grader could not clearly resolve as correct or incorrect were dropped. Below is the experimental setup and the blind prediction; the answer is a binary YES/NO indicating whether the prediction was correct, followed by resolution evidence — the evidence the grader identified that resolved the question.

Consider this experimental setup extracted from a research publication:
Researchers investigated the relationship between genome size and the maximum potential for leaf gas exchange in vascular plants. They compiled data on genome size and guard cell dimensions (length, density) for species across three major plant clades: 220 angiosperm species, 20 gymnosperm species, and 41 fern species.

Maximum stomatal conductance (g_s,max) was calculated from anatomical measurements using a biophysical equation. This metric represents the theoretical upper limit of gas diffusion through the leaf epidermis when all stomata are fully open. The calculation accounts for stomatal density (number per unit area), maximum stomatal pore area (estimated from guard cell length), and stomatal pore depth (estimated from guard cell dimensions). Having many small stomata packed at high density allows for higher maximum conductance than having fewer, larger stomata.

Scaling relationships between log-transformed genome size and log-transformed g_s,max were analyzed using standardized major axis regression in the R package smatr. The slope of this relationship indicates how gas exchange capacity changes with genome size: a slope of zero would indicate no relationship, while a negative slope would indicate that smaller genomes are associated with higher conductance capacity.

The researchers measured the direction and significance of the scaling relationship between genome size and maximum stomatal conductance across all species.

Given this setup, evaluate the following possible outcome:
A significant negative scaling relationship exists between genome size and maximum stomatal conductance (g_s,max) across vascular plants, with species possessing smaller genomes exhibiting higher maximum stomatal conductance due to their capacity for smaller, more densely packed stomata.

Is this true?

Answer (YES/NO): YES